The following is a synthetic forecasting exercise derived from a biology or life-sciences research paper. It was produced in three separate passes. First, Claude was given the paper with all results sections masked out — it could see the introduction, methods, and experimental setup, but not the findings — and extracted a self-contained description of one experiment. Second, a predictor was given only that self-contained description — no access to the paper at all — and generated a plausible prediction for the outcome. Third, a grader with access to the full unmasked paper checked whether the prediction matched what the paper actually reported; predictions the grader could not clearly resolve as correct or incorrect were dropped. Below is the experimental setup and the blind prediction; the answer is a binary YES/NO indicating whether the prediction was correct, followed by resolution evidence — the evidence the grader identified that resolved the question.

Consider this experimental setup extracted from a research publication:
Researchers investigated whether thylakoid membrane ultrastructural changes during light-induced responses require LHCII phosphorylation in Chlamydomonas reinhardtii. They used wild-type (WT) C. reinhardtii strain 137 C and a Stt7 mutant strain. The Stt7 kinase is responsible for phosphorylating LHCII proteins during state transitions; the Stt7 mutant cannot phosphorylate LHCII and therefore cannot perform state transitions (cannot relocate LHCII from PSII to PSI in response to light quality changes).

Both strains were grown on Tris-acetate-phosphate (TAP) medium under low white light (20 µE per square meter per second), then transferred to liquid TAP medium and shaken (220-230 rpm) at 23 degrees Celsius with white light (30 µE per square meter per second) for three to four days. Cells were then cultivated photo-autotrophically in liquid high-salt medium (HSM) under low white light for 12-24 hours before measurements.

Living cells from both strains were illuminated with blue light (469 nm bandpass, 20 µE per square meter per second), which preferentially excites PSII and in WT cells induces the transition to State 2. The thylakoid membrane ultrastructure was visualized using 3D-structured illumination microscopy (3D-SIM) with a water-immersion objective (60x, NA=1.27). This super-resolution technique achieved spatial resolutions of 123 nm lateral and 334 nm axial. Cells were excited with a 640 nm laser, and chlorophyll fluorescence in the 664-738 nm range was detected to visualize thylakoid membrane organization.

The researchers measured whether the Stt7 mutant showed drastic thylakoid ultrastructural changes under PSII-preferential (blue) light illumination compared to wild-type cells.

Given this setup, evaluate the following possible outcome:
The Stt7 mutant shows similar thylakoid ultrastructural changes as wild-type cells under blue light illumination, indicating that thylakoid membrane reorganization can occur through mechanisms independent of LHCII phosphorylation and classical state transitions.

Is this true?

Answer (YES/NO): YES